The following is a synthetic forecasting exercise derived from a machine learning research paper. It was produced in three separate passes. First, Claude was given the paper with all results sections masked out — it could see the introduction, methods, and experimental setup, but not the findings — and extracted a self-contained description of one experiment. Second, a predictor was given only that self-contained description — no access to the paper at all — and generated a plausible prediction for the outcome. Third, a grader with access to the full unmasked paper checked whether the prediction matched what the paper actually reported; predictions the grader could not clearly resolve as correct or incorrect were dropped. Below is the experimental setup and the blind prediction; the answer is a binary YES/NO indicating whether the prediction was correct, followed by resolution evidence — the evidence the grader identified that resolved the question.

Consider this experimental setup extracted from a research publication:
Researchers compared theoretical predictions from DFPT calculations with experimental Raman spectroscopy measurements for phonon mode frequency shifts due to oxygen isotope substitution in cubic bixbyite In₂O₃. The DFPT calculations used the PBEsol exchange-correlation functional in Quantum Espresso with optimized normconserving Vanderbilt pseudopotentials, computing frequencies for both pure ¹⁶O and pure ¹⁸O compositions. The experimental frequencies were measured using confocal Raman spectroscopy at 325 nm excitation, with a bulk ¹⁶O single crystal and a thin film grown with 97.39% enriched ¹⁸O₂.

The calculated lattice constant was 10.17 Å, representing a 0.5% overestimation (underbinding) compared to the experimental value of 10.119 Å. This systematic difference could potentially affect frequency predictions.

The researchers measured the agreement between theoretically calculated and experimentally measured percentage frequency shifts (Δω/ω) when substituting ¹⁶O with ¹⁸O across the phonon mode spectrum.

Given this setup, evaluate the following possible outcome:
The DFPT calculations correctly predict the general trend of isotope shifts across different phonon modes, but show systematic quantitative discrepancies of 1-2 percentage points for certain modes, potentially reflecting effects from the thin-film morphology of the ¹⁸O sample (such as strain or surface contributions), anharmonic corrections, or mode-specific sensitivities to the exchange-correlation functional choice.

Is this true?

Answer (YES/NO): NO